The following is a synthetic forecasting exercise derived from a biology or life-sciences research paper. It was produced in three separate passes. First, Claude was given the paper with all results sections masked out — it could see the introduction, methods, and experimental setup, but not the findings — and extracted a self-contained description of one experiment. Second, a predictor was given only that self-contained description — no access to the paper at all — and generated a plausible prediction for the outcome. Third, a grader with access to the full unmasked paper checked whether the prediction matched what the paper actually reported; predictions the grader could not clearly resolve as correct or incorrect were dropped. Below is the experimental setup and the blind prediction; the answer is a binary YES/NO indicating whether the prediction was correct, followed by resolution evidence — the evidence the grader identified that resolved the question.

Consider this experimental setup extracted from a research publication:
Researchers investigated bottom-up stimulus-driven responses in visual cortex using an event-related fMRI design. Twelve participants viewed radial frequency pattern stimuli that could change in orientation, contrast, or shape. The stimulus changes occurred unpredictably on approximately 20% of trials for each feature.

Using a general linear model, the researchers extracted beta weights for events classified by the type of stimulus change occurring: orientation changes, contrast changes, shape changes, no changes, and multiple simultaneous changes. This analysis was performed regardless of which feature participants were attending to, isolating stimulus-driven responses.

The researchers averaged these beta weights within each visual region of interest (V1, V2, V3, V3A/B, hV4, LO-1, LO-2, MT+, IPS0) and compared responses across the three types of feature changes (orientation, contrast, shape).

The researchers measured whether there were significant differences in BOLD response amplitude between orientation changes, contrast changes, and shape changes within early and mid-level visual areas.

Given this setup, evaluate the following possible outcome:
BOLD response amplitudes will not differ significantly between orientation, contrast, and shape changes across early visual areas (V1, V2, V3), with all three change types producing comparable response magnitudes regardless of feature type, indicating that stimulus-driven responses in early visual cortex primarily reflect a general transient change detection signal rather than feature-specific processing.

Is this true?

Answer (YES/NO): YES